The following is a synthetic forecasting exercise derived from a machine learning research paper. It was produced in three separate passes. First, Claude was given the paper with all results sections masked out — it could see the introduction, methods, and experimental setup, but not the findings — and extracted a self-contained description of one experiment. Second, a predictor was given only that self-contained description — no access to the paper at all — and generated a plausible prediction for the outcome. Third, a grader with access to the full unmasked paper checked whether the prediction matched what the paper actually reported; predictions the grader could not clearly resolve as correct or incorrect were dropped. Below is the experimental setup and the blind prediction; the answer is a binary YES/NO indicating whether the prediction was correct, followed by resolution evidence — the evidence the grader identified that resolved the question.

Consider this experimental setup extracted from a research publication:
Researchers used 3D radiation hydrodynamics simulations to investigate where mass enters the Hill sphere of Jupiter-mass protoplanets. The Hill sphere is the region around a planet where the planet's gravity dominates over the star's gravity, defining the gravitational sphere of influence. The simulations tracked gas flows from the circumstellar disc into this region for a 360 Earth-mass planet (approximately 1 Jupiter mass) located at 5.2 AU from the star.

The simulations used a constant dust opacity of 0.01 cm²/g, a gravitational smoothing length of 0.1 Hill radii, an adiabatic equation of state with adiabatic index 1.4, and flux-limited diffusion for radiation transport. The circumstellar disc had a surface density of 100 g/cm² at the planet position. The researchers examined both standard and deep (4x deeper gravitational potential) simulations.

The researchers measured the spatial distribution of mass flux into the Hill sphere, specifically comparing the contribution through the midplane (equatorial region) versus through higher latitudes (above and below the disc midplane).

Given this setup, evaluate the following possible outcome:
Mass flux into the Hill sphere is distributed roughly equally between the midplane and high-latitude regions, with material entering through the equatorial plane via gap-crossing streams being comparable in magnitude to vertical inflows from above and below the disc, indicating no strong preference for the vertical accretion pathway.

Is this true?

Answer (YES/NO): NO